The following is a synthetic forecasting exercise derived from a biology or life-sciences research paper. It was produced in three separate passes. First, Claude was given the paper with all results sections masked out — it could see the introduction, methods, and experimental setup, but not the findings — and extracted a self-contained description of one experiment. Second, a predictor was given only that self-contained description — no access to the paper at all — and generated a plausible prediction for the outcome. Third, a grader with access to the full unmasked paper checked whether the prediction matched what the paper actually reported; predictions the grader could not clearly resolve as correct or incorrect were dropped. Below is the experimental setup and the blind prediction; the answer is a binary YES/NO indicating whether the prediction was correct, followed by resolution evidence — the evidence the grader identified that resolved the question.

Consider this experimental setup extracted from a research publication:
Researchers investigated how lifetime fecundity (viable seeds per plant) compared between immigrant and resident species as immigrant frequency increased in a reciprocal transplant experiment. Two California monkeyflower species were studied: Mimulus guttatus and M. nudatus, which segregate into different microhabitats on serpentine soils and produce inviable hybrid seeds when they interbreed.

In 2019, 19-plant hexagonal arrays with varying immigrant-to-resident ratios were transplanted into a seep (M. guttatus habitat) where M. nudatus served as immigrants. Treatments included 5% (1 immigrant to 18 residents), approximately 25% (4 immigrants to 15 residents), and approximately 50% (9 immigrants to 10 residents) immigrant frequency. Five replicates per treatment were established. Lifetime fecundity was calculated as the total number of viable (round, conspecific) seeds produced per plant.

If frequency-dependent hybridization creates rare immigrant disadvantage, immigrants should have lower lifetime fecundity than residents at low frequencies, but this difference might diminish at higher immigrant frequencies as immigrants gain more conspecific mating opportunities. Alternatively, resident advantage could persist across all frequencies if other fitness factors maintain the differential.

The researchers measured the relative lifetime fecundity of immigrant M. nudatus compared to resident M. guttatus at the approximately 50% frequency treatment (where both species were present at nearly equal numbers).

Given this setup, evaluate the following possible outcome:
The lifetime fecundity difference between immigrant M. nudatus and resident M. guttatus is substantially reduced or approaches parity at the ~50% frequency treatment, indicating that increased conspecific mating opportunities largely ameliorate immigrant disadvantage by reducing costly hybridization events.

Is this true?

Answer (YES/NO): NO